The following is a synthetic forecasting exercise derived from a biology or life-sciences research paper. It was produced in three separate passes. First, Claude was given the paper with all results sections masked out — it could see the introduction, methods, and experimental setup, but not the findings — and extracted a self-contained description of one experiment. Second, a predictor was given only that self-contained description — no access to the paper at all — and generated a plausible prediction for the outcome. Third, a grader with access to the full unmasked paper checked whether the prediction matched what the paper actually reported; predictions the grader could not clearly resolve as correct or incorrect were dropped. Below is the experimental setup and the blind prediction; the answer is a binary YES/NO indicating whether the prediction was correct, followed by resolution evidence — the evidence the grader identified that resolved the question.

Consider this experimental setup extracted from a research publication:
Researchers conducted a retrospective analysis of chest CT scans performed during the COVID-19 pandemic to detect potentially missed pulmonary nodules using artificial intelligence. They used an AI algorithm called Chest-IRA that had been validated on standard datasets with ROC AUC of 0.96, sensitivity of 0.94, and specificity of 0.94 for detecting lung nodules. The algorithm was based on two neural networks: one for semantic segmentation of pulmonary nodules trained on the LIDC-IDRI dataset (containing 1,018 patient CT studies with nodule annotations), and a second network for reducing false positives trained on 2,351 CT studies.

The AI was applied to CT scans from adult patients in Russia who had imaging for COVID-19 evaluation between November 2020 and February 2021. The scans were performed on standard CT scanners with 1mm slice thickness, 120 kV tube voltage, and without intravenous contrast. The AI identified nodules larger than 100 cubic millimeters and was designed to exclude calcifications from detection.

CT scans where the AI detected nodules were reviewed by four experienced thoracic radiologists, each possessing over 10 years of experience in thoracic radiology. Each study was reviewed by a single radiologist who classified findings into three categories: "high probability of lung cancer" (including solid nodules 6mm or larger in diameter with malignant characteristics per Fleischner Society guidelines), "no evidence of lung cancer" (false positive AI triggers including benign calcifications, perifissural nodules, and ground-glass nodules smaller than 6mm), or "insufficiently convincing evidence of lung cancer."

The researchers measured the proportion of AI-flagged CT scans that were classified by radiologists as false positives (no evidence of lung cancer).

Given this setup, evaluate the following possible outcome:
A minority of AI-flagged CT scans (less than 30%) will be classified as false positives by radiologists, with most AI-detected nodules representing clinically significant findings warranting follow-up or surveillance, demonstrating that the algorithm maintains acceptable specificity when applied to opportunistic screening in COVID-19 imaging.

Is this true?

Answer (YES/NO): YES